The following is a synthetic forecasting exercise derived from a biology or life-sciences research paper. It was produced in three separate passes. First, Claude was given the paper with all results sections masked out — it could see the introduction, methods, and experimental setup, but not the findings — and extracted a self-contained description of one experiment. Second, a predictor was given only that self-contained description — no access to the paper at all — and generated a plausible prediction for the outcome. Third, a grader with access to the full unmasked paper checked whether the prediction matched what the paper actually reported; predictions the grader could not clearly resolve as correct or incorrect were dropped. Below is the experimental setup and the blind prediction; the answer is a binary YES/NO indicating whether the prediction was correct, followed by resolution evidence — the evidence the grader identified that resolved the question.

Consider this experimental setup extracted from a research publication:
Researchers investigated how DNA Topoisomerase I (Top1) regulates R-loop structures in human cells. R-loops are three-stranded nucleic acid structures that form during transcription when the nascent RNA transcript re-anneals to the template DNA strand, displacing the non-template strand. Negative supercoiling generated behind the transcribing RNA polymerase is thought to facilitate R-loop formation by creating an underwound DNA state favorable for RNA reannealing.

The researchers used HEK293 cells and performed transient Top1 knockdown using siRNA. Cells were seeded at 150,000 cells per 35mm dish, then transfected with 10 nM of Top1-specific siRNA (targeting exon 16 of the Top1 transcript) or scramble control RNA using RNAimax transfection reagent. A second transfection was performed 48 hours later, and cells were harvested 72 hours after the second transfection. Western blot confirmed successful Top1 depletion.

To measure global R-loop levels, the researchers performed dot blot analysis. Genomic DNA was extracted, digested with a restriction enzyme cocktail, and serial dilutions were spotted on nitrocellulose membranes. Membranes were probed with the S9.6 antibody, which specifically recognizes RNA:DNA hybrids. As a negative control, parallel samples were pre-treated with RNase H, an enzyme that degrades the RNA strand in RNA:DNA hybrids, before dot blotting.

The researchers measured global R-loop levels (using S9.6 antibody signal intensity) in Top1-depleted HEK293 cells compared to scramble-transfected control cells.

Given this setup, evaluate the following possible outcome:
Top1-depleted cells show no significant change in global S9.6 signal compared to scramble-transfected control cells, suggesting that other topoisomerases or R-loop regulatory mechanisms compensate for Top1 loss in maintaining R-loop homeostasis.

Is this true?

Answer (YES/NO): NO